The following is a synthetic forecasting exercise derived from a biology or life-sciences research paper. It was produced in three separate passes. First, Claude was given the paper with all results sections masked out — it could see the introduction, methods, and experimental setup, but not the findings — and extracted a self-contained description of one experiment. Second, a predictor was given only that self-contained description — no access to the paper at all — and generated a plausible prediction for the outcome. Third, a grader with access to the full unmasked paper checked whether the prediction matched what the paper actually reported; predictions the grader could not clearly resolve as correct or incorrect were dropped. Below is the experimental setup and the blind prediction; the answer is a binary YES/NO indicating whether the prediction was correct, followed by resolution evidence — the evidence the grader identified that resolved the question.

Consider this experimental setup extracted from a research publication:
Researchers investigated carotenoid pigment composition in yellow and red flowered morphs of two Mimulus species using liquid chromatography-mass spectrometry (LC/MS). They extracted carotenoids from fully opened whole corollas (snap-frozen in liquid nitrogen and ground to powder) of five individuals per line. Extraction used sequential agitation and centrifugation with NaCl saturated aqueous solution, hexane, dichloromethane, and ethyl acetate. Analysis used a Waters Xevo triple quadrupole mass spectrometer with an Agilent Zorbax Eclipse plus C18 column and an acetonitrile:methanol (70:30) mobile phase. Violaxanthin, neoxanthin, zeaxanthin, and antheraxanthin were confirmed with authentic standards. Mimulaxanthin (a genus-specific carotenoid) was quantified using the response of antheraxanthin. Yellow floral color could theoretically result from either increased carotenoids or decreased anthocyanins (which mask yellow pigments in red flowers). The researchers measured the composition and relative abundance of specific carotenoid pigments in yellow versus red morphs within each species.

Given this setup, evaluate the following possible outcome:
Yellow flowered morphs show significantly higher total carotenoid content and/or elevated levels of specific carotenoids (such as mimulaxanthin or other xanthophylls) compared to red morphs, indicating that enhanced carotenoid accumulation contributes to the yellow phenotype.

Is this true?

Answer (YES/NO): YES